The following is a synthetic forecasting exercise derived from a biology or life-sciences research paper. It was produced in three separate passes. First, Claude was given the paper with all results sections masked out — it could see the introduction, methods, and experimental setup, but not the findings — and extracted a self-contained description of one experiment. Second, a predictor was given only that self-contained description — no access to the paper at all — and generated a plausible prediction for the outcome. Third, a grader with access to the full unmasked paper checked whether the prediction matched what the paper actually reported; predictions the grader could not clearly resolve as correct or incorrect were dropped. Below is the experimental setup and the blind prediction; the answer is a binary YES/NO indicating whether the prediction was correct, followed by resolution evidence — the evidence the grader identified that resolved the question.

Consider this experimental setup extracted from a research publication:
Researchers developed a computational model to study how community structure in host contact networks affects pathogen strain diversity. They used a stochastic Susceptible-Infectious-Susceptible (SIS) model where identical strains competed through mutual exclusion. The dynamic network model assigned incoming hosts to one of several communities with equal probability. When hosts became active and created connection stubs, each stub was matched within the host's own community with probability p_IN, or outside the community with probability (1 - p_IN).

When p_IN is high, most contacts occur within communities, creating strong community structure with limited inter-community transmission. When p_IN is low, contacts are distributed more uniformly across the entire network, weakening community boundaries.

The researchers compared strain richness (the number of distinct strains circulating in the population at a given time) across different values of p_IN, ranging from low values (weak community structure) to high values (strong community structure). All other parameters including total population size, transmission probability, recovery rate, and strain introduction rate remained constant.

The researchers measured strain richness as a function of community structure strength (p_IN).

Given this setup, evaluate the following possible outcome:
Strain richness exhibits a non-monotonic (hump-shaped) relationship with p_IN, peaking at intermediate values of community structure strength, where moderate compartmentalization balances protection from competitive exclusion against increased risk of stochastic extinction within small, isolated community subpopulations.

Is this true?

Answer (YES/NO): NO